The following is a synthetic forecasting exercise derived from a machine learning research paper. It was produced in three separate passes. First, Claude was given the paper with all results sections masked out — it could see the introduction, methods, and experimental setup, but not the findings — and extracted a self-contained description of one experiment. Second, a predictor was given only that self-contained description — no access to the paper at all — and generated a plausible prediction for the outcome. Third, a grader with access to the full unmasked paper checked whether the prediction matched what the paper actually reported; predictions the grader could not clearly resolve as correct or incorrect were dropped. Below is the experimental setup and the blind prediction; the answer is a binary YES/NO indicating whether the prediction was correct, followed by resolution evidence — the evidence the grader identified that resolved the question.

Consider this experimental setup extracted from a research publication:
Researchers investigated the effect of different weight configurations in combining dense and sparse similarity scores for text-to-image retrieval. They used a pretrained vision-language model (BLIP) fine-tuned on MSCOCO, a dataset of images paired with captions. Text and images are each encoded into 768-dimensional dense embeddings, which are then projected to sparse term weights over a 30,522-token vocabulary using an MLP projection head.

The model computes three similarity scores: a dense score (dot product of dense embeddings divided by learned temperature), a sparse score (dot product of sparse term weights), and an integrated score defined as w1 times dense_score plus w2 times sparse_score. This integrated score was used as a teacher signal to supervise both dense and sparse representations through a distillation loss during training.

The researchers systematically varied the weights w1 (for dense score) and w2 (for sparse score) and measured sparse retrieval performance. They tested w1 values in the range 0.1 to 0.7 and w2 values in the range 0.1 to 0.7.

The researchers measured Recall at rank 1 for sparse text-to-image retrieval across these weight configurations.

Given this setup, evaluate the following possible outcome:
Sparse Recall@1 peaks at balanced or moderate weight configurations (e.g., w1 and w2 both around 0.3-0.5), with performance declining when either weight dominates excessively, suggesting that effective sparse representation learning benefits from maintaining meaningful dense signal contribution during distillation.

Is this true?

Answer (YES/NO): NO